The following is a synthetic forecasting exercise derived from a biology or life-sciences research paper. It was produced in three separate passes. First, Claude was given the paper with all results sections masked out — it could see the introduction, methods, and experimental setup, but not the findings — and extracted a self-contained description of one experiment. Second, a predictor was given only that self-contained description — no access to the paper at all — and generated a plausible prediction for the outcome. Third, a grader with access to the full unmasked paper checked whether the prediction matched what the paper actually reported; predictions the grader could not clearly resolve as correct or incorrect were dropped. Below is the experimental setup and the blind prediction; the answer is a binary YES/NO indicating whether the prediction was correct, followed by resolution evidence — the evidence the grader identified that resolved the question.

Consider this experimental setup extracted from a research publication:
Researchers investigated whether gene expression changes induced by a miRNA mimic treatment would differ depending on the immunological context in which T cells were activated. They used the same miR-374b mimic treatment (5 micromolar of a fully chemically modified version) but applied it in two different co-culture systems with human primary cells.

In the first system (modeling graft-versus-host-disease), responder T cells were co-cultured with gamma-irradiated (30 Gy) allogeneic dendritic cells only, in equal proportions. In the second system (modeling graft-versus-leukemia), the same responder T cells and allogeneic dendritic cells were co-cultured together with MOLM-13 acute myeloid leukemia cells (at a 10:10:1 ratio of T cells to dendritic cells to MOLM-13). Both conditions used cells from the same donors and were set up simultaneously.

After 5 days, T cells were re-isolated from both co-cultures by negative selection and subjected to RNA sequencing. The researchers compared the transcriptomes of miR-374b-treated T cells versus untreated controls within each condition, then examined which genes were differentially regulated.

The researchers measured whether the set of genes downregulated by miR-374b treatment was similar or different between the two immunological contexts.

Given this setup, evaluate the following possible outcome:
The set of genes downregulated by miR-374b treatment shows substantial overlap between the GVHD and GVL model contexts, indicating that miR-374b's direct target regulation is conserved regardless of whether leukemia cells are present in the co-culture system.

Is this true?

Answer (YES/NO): NO